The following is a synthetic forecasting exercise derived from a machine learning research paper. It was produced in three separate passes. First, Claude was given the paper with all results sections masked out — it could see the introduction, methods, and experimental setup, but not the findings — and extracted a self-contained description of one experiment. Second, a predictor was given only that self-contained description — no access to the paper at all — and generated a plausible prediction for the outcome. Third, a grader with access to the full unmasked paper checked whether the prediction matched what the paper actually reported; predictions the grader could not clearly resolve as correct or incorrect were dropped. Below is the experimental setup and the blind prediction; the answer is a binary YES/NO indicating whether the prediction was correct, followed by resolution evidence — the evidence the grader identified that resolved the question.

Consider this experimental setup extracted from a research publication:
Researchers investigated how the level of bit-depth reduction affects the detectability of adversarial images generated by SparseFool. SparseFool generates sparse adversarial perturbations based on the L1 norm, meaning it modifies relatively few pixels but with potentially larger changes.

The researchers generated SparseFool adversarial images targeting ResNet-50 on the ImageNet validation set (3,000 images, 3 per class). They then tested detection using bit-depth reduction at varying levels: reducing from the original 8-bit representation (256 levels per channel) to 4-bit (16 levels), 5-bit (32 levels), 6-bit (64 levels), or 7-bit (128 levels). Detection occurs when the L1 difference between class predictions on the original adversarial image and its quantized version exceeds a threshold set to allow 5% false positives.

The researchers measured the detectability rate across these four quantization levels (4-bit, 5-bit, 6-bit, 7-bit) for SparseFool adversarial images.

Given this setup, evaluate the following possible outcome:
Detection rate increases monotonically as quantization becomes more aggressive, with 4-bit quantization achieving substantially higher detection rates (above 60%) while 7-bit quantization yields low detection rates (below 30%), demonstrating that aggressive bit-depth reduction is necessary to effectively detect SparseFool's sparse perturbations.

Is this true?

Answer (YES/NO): NO